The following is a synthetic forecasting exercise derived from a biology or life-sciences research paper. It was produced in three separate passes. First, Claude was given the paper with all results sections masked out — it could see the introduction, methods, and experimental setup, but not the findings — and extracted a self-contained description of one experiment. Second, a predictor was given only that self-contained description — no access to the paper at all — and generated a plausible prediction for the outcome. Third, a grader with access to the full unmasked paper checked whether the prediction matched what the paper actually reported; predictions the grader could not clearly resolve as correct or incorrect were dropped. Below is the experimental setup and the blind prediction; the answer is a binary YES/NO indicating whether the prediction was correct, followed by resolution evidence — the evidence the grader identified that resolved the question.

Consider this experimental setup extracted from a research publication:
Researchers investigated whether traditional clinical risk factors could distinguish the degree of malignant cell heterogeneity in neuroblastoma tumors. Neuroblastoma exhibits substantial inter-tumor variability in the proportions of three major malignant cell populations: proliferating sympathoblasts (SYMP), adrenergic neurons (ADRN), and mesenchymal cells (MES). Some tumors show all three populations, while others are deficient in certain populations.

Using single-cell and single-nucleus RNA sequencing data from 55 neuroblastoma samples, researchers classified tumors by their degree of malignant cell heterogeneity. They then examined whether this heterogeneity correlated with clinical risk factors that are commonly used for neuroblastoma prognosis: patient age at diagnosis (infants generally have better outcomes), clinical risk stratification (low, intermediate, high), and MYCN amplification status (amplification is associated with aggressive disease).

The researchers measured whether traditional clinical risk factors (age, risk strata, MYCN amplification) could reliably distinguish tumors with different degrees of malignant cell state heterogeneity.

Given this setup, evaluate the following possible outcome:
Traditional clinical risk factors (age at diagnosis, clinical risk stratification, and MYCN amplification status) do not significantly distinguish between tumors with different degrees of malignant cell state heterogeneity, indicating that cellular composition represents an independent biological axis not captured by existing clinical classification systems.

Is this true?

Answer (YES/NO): YES